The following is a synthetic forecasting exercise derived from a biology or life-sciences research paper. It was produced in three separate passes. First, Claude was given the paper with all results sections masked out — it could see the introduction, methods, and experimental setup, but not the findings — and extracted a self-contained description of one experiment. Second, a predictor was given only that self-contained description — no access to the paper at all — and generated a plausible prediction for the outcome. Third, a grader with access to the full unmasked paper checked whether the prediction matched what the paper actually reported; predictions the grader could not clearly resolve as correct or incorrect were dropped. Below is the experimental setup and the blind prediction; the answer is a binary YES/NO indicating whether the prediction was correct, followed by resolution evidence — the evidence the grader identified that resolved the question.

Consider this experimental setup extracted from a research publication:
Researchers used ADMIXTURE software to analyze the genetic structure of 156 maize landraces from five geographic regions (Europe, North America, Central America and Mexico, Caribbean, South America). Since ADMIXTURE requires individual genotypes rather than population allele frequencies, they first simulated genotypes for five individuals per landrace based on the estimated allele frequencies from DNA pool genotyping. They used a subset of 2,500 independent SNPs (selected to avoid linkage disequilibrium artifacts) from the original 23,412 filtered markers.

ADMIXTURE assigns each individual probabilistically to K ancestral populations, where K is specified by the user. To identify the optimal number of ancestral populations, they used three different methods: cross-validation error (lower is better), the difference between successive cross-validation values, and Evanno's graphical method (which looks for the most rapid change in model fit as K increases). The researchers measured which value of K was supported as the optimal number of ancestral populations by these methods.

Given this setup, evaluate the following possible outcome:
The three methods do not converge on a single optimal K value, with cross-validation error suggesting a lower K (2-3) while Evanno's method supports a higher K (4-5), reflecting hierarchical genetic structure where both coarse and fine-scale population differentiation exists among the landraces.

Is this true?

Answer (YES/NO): NO